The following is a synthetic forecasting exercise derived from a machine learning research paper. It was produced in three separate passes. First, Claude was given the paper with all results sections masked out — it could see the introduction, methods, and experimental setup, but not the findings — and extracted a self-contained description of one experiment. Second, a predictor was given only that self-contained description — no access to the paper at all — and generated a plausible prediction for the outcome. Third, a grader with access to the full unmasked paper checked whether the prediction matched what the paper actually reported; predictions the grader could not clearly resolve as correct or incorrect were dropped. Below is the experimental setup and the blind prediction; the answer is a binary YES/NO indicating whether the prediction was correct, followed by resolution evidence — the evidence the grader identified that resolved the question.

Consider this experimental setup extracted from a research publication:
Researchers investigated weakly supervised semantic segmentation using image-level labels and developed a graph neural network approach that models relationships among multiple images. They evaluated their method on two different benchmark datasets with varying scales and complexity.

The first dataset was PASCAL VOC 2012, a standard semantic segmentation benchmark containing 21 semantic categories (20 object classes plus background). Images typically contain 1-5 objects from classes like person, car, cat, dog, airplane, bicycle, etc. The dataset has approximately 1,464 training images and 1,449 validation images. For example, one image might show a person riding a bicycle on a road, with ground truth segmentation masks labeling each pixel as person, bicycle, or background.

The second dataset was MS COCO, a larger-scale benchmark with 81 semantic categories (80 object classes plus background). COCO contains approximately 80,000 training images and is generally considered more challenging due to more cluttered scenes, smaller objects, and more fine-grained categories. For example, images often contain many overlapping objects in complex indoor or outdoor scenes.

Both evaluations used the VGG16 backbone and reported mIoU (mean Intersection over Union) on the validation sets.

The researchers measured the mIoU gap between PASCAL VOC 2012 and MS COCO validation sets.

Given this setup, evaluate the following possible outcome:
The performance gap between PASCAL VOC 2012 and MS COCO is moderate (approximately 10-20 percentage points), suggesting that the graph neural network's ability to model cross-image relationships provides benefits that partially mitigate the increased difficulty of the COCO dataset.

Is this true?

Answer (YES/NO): NO